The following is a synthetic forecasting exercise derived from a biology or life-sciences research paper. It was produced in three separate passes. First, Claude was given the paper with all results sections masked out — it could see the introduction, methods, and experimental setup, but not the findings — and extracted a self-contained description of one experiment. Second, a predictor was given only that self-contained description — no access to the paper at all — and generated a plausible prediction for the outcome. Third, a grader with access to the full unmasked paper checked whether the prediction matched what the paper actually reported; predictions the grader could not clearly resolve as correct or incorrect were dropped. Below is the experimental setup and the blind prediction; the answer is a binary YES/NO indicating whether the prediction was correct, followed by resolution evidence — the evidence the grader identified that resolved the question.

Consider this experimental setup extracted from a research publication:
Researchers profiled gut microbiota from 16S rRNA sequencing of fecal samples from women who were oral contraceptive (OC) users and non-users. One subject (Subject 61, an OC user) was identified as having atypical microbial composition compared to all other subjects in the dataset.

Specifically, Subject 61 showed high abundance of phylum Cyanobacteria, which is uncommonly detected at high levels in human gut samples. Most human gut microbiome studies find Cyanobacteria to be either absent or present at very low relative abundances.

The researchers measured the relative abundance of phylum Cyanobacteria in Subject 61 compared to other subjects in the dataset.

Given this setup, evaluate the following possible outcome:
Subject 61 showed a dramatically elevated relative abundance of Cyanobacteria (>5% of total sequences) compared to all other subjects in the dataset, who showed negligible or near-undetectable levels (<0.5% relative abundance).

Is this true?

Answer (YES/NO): YES